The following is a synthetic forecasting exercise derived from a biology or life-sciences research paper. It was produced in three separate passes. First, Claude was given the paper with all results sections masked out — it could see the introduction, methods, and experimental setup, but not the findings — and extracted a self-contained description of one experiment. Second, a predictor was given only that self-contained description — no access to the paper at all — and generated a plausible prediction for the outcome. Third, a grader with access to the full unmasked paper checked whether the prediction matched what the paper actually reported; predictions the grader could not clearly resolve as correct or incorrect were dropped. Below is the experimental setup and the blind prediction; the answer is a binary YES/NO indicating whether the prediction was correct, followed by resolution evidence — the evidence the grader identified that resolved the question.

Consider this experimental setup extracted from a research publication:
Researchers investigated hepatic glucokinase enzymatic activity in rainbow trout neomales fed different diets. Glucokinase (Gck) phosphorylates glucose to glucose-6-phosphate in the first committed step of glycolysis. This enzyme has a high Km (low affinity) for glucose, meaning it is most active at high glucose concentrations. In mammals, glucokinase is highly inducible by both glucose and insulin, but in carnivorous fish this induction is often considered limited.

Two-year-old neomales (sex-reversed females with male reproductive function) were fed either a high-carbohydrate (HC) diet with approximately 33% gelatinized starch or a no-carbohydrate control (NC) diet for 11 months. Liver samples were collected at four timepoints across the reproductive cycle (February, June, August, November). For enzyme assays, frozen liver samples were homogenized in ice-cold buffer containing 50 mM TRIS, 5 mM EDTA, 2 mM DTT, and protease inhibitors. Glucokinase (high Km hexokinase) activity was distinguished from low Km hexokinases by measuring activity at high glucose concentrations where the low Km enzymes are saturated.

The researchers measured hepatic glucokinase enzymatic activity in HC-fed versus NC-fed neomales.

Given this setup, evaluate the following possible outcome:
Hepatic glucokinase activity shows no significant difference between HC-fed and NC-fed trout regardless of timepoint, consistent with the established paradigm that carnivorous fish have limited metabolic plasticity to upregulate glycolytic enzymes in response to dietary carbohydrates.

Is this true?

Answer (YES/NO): NO